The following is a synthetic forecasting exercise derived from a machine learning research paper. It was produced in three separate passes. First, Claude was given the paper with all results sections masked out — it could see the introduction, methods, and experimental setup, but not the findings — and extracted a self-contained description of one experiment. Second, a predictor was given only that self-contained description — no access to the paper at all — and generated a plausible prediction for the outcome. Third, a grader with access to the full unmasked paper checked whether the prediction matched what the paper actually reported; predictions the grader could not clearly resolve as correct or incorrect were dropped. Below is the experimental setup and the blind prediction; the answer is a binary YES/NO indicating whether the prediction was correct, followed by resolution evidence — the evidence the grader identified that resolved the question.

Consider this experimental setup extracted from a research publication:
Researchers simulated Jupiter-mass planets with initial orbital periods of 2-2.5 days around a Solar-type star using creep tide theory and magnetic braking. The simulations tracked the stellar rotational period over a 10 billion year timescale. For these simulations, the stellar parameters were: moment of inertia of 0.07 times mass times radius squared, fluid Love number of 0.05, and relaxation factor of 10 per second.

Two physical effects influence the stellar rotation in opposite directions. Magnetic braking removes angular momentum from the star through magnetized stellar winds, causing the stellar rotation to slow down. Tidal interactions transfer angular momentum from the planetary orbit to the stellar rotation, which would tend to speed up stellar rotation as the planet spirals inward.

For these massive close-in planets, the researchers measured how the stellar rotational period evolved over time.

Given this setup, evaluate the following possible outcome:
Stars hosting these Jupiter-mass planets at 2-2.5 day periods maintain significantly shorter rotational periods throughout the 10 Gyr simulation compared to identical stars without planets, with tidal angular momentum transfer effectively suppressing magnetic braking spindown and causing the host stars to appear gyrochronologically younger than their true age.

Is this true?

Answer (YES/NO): NO